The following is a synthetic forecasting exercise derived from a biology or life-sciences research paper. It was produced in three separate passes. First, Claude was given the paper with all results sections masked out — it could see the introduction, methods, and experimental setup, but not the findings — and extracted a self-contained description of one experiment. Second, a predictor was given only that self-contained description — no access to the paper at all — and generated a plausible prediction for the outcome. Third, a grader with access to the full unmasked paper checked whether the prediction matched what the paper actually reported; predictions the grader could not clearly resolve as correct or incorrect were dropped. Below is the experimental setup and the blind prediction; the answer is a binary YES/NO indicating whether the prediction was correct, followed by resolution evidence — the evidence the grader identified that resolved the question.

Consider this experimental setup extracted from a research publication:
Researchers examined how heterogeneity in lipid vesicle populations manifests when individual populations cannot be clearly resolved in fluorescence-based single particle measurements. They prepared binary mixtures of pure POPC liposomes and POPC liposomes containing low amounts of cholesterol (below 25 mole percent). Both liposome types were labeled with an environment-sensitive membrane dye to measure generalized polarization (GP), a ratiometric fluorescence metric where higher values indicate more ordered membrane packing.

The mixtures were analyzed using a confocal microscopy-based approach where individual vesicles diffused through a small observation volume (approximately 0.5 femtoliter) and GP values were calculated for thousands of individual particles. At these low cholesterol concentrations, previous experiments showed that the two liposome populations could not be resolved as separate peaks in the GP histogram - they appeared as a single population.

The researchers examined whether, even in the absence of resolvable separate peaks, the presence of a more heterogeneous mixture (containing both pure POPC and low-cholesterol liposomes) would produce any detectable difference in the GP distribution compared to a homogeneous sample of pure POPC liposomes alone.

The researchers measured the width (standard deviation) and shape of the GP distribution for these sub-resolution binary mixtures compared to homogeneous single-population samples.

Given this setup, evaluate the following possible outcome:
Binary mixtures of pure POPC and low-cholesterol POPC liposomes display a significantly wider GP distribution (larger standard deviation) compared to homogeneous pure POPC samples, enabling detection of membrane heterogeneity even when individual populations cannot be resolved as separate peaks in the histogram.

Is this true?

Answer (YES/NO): YES